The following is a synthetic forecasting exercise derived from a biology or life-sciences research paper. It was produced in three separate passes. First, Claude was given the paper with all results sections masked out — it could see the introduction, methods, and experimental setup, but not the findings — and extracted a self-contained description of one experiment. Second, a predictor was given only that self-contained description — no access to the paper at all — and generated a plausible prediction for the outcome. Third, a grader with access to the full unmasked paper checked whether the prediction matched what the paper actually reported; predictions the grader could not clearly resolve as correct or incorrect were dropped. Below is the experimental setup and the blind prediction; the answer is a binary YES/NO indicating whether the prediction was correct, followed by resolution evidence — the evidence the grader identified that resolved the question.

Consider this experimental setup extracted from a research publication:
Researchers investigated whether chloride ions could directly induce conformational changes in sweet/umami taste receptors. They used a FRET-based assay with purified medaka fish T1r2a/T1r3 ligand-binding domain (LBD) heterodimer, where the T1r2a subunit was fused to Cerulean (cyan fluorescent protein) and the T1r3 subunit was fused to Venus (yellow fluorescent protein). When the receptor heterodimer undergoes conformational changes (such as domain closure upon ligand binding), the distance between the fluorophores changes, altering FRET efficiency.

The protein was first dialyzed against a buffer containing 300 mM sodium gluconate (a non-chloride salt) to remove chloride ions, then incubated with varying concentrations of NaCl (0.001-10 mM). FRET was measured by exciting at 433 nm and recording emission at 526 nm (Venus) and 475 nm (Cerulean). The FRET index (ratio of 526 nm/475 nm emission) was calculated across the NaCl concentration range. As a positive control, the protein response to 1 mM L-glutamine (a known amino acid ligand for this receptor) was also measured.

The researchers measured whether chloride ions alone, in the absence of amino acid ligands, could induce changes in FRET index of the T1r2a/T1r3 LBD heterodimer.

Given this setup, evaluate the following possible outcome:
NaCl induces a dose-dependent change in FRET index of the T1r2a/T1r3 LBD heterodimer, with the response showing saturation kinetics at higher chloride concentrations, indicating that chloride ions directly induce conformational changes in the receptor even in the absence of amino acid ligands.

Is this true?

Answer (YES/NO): YES